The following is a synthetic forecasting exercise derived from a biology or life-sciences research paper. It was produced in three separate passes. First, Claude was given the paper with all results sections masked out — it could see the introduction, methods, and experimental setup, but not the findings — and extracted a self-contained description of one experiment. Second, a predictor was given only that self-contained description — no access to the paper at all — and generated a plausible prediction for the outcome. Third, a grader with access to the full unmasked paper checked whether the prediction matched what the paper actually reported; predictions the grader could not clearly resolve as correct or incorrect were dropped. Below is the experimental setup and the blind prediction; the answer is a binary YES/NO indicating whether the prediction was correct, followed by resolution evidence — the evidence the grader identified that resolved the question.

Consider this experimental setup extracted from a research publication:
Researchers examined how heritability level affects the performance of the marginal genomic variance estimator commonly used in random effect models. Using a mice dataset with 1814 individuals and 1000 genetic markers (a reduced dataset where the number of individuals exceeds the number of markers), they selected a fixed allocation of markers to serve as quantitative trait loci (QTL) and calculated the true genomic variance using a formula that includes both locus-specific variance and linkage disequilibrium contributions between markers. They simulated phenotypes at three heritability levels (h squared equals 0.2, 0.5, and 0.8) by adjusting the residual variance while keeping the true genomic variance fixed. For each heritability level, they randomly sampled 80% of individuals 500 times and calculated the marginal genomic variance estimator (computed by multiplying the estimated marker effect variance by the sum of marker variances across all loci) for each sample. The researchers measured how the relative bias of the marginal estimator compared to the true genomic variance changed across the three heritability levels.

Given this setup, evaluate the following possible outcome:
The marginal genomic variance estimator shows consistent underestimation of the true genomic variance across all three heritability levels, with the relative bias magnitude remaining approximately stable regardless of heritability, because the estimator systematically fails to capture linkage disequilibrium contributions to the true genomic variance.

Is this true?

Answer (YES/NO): NO